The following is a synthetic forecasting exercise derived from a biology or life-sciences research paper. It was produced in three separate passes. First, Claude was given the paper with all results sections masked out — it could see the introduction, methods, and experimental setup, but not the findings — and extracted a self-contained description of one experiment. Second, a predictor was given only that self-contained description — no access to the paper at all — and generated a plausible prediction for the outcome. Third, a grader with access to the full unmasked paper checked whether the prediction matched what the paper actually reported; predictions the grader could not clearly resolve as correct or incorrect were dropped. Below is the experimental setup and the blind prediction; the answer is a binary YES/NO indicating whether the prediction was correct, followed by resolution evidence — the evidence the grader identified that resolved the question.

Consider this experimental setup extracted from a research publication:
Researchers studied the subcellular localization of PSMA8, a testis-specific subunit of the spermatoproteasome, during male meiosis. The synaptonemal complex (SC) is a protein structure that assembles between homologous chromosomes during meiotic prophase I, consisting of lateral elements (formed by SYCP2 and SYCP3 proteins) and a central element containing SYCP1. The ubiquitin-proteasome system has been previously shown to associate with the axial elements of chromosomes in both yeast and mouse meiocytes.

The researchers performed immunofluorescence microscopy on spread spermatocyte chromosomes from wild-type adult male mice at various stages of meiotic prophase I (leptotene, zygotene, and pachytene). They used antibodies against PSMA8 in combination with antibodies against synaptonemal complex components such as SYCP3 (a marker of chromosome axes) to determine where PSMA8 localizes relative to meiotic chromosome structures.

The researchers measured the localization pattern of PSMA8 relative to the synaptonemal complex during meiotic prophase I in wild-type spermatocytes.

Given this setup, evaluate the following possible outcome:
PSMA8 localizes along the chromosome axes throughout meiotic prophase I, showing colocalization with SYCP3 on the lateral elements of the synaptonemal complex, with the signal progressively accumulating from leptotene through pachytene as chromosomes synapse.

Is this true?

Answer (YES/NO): NO